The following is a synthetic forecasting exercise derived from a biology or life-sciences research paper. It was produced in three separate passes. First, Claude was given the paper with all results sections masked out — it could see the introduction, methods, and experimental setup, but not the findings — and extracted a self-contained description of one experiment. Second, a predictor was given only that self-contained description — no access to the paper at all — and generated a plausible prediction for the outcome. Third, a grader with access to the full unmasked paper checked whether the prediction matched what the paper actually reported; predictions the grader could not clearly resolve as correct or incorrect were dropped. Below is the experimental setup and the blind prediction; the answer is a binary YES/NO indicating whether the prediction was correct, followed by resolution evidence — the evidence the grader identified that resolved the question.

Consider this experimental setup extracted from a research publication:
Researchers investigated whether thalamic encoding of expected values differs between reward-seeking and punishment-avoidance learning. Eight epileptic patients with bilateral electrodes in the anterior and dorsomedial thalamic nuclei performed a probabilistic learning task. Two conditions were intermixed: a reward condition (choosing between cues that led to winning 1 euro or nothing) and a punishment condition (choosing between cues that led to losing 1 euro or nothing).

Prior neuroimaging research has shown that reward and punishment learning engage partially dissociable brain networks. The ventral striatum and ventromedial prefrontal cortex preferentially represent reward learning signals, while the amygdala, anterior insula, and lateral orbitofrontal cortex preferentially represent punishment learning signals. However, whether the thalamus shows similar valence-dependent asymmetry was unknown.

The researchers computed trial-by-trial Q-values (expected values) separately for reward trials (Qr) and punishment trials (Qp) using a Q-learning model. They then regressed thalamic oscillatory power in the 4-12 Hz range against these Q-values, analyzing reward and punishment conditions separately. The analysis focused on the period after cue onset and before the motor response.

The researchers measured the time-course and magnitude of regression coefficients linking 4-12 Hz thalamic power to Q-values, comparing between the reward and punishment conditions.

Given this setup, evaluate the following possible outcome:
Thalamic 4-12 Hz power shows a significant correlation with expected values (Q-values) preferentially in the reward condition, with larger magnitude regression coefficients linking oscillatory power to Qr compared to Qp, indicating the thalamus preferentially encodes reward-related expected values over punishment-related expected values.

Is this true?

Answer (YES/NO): NO